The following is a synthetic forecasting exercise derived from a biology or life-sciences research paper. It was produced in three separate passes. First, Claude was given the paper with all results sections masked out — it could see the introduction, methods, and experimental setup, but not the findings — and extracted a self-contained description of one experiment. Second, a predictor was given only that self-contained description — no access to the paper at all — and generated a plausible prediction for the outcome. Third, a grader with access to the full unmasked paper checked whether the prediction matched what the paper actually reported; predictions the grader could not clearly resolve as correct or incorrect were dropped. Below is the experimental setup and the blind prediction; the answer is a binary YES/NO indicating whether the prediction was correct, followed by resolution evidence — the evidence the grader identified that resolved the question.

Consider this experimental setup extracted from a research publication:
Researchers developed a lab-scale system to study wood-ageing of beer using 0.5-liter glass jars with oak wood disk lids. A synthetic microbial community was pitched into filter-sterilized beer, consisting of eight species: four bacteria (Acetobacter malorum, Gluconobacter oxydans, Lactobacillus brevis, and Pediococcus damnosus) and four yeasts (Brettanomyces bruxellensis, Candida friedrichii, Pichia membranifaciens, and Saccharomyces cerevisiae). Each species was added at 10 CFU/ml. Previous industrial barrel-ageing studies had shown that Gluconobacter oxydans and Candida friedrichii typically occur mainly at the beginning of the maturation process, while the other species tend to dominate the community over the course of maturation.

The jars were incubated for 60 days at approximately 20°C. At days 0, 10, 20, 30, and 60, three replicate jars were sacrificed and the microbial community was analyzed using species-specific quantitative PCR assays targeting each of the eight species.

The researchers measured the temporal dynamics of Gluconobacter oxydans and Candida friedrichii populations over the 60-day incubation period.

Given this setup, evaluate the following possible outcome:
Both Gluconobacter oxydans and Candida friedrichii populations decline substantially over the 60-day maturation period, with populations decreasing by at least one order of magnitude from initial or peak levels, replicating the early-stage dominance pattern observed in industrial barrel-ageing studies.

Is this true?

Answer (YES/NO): NO